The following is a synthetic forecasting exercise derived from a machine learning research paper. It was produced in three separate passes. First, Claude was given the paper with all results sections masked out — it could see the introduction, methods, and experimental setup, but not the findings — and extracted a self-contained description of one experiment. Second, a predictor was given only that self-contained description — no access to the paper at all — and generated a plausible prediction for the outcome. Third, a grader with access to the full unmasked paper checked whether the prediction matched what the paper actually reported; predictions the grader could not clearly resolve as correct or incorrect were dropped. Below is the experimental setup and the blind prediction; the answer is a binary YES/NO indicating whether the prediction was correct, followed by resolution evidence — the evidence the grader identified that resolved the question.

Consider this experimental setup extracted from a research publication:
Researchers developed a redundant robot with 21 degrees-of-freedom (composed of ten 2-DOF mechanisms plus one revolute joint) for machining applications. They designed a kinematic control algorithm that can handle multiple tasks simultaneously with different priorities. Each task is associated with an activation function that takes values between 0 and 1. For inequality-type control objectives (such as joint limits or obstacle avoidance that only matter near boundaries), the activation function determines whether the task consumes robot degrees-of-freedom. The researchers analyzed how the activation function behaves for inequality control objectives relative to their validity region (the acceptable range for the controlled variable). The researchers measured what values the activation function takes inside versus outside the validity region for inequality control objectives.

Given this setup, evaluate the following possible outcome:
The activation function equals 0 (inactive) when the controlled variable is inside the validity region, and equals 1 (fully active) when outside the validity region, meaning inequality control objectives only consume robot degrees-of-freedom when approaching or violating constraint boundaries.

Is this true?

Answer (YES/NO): YES